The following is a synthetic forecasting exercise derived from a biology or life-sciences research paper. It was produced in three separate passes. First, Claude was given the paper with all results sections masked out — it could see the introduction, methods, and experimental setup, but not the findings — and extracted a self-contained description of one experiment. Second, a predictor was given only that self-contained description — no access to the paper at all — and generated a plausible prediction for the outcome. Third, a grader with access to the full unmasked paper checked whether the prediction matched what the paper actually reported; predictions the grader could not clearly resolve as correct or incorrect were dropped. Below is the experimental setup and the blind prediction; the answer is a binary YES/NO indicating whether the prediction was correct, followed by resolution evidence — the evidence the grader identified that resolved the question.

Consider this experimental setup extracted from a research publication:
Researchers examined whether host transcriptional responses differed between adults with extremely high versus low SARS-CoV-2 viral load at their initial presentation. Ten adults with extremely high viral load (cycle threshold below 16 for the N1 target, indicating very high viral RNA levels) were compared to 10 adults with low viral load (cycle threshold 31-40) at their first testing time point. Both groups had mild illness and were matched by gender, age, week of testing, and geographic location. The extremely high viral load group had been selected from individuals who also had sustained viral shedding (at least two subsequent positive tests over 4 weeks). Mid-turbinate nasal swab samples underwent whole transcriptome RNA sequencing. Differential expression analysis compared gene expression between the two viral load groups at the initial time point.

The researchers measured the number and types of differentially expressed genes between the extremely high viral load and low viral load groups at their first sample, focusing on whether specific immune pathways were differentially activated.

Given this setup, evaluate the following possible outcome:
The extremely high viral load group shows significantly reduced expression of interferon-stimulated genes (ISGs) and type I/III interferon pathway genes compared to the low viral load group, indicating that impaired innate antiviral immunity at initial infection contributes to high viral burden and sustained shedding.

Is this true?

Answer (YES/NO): NO